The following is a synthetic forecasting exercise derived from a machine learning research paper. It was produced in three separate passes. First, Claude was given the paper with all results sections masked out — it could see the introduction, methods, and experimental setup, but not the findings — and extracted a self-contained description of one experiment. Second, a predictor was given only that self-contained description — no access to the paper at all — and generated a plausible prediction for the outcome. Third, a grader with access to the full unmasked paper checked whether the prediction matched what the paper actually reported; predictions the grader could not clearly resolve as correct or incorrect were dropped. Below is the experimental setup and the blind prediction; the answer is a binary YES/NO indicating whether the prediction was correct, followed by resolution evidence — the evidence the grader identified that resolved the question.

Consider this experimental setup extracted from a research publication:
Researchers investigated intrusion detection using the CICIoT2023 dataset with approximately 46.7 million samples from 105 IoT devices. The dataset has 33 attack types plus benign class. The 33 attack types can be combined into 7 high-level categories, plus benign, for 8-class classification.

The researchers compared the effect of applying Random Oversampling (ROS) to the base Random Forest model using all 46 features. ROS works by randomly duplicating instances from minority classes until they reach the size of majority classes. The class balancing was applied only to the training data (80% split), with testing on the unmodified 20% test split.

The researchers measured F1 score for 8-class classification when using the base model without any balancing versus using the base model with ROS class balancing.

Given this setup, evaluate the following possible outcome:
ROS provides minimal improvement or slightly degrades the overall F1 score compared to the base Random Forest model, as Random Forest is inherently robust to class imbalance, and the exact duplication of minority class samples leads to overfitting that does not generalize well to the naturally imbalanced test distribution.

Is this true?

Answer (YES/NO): YES